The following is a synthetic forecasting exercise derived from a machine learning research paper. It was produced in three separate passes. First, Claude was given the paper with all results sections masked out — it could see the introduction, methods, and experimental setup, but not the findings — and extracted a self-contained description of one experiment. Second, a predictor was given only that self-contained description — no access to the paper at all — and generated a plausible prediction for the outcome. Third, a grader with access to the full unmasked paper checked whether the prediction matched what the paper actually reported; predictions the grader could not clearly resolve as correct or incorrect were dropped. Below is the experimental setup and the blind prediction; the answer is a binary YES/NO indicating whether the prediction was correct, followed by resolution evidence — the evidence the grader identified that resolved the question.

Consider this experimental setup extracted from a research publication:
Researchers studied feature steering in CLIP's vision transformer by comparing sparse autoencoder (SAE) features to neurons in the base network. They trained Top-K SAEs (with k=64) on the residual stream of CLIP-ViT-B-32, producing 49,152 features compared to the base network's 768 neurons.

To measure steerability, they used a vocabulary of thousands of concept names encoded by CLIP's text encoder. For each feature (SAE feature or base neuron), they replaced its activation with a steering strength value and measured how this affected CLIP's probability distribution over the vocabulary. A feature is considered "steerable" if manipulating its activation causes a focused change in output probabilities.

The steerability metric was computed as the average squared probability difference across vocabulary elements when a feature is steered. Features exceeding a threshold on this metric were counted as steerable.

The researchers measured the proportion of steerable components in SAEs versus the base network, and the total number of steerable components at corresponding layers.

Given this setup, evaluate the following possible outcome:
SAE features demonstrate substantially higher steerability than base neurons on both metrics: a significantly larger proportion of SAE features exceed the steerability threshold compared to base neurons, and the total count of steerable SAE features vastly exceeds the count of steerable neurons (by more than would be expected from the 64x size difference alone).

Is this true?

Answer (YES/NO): NO